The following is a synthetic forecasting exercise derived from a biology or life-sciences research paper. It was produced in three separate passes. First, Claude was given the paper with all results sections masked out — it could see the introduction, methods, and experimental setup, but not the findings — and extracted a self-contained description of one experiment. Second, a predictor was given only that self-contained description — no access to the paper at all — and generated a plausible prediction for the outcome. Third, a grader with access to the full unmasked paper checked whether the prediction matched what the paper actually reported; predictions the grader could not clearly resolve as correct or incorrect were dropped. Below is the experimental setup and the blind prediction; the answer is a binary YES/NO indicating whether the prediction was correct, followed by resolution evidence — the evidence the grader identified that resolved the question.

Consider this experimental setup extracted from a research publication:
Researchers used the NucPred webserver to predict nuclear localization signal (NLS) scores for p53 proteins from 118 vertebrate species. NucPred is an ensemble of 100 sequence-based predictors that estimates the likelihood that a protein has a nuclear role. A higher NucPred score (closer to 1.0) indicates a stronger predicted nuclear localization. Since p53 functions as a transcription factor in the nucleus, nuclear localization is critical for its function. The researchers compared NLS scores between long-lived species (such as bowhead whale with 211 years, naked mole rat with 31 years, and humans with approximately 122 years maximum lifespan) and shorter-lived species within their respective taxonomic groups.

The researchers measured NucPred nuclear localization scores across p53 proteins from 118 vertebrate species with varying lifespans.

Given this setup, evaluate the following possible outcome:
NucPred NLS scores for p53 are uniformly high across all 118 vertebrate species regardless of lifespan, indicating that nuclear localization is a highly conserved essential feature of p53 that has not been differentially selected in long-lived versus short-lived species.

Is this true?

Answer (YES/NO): NO